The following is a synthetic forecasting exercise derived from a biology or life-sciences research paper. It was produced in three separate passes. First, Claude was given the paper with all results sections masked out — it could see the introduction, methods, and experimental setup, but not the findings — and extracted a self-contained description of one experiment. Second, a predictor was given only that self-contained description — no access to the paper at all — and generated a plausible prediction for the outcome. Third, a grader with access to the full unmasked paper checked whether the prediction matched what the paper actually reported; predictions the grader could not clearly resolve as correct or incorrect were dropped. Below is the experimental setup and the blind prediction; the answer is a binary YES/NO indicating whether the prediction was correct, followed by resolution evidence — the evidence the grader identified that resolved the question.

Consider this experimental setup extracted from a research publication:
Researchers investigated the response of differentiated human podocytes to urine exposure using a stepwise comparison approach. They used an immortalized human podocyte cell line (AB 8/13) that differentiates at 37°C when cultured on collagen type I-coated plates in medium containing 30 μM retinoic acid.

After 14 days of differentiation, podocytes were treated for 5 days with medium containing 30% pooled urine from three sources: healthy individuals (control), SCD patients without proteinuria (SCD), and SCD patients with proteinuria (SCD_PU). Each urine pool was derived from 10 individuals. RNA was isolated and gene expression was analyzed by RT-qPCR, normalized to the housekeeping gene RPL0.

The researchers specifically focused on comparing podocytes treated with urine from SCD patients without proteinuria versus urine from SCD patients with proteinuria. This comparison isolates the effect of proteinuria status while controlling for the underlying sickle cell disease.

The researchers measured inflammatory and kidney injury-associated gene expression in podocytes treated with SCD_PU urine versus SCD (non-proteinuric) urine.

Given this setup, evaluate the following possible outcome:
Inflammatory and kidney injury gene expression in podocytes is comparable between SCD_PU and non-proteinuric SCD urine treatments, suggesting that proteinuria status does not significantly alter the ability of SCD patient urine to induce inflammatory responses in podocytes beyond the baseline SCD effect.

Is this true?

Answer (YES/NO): NO